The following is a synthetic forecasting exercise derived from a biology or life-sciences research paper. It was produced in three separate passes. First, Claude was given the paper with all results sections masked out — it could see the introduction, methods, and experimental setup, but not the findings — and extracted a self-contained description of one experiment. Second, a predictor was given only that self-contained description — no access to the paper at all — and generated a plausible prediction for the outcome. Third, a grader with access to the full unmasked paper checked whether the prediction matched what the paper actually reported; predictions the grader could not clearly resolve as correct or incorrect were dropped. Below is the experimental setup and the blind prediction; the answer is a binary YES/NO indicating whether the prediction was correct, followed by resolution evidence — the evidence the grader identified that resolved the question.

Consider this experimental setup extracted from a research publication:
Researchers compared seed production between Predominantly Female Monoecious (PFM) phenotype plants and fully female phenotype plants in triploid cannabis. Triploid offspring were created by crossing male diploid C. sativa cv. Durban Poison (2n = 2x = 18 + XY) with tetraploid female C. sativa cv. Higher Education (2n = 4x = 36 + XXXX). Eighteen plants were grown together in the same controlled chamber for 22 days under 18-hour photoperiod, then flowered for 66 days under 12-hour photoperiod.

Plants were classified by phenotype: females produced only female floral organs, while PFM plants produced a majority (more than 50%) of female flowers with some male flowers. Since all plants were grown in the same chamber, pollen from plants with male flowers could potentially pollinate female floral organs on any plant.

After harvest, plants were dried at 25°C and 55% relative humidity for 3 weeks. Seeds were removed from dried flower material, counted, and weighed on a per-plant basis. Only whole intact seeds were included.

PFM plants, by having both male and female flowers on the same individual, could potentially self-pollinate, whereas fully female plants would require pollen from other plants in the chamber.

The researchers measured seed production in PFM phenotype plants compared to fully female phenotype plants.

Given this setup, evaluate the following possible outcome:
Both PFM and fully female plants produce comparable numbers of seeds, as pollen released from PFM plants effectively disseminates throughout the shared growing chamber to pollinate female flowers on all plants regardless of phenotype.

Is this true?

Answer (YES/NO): NO